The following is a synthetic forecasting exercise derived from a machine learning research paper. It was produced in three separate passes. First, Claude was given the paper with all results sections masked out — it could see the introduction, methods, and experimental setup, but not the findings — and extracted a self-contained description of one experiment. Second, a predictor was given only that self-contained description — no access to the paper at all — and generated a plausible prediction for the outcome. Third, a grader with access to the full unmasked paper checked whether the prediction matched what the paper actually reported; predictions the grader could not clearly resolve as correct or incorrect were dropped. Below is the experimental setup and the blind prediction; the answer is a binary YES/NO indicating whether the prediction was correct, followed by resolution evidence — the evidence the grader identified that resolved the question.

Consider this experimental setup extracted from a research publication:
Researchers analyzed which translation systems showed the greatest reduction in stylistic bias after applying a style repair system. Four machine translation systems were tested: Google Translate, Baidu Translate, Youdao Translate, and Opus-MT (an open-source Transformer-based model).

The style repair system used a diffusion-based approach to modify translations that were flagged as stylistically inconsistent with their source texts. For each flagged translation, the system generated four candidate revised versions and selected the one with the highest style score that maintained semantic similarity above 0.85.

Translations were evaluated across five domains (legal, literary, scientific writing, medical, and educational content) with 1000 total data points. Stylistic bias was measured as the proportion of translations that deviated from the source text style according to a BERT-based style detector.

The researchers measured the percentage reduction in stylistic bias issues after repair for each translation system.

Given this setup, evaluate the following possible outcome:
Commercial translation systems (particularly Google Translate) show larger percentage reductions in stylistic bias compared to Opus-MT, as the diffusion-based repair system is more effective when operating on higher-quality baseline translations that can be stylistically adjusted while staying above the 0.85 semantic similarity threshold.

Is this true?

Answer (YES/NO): YES